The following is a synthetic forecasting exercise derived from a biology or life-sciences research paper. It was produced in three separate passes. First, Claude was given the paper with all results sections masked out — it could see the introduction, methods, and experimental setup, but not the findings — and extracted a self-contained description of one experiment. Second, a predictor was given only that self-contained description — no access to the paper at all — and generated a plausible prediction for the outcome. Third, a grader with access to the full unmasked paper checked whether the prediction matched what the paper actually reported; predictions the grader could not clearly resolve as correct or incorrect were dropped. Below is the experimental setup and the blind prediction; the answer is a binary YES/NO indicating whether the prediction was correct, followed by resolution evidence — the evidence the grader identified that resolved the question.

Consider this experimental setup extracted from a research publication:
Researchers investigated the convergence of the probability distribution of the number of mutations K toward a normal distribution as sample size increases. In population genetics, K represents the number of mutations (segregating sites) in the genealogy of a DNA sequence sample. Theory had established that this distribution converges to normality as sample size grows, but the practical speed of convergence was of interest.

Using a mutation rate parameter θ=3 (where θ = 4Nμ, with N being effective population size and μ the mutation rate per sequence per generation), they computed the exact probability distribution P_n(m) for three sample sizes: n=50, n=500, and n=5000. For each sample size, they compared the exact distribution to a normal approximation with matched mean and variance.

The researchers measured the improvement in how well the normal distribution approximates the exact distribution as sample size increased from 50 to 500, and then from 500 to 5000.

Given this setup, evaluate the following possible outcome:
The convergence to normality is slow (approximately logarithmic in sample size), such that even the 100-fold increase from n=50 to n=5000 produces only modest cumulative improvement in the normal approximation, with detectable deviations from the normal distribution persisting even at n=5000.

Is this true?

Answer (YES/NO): NO